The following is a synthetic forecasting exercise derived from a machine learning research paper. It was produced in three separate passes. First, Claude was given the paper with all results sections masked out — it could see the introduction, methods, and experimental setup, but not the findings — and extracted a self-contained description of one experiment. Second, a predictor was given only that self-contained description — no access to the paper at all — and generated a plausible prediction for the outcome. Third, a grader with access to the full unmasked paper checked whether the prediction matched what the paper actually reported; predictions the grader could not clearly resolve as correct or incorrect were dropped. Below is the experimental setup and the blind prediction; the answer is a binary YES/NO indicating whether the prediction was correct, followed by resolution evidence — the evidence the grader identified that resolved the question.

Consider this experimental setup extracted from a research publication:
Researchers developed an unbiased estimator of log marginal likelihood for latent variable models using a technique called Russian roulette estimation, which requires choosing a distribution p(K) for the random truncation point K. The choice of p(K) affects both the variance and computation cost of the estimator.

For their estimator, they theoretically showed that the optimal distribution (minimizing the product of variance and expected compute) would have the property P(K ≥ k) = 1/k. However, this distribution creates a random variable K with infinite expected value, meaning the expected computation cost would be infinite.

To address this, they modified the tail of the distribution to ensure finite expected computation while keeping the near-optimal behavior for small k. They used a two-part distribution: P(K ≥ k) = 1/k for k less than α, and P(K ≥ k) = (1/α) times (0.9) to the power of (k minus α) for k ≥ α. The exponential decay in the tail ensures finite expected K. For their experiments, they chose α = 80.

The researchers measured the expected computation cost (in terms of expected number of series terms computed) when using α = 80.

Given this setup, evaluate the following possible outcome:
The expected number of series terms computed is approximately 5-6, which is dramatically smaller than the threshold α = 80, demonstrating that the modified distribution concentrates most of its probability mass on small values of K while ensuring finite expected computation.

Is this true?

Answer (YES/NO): YES